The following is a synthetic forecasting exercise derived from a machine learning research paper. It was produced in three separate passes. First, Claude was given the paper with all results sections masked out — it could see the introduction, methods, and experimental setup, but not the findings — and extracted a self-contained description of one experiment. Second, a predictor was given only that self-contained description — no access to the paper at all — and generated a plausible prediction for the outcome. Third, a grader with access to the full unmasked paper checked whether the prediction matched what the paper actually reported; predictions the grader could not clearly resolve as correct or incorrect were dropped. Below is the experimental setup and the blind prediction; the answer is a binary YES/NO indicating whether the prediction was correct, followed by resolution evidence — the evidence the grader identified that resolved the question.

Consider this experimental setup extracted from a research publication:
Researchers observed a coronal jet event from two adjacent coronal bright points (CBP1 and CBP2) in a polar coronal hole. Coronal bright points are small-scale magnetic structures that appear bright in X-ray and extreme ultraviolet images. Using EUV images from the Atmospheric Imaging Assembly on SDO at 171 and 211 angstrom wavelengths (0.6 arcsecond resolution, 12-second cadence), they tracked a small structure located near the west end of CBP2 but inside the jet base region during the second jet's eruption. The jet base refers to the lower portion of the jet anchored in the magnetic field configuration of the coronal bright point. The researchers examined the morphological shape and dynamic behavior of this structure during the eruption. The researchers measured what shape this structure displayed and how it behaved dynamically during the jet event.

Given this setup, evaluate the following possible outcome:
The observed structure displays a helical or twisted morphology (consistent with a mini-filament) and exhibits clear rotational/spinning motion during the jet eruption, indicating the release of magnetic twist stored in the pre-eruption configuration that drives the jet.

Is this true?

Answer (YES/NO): NO